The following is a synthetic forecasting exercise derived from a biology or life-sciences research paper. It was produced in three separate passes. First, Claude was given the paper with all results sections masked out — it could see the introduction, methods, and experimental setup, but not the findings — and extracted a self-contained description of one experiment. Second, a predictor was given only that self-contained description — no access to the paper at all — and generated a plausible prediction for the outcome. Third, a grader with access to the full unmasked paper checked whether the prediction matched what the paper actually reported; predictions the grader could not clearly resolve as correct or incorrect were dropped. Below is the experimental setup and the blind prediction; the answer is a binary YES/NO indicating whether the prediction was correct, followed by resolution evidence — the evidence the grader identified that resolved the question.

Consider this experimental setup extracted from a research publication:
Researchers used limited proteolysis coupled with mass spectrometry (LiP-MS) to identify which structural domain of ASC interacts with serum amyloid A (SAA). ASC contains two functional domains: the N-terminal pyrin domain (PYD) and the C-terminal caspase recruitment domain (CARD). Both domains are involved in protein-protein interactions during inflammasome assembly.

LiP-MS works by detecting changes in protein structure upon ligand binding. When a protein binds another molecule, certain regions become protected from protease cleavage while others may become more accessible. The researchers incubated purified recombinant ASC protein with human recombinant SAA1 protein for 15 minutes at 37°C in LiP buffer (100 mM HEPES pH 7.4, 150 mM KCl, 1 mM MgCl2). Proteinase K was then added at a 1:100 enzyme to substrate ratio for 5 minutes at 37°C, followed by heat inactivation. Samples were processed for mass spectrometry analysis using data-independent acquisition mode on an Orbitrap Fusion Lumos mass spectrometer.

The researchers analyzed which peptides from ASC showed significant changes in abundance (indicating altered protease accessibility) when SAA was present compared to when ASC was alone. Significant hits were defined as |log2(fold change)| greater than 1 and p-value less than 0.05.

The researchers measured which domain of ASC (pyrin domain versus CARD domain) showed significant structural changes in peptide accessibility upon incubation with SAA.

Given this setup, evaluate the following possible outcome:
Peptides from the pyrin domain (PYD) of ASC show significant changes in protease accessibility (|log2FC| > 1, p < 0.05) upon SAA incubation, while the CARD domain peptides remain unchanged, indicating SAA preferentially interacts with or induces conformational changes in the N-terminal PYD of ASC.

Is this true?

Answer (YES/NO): YES